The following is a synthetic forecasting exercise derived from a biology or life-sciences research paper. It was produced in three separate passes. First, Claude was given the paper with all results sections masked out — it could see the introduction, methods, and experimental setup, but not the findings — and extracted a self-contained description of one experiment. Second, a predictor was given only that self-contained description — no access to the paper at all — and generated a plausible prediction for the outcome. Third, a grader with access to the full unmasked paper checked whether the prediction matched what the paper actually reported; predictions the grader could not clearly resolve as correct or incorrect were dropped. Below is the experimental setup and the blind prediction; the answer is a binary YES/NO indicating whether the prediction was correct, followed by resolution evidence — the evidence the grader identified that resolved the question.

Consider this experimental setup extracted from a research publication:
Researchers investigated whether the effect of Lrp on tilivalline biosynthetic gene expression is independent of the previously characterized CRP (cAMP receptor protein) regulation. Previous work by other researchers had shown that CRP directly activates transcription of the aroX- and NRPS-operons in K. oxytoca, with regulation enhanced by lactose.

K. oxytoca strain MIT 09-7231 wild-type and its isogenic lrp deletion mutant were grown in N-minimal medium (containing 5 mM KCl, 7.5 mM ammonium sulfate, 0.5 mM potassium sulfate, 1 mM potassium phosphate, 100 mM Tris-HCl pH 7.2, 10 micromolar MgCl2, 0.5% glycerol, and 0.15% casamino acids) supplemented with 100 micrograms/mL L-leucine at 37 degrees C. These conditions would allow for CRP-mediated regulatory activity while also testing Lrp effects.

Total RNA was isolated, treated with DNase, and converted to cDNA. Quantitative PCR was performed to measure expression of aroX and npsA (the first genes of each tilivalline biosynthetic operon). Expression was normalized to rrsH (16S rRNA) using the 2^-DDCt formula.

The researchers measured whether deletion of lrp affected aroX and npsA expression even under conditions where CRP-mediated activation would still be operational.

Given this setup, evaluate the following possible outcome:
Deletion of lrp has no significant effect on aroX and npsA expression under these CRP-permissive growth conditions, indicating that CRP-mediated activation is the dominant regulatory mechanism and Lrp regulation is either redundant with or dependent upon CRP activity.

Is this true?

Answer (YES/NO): NO